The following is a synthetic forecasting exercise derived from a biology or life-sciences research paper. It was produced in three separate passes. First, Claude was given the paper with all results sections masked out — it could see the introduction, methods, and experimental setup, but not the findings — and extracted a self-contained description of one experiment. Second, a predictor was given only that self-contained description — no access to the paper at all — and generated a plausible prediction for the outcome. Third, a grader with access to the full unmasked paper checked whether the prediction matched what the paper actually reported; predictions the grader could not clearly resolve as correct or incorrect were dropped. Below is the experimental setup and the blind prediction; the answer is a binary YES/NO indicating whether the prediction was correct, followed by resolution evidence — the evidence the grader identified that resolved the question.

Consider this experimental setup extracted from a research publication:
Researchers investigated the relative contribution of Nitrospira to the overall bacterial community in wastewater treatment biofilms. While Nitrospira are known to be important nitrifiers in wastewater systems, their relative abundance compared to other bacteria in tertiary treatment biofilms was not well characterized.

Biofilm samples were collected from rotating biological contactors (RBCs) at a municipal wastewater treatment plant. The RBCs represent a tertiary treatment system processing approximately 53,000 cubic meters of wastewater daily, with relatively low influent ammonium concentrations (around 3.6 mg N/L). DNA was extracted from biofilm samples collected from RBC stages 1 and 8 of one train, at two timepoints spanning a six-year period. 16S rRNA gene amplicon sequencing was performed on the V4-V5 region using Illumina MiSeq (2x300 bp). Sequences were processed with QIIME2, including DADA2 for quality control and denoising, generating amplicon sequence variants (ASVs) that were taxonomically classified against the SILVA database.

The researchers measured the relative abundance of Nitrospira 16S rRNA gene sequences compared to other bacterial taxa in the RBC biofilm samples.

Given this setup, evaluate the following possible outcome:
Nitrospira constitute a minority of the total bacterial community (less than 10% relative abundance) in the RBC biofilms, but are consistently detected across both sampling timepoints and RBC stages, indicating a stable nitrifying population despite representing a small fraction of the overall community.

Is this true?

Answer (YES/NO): NO